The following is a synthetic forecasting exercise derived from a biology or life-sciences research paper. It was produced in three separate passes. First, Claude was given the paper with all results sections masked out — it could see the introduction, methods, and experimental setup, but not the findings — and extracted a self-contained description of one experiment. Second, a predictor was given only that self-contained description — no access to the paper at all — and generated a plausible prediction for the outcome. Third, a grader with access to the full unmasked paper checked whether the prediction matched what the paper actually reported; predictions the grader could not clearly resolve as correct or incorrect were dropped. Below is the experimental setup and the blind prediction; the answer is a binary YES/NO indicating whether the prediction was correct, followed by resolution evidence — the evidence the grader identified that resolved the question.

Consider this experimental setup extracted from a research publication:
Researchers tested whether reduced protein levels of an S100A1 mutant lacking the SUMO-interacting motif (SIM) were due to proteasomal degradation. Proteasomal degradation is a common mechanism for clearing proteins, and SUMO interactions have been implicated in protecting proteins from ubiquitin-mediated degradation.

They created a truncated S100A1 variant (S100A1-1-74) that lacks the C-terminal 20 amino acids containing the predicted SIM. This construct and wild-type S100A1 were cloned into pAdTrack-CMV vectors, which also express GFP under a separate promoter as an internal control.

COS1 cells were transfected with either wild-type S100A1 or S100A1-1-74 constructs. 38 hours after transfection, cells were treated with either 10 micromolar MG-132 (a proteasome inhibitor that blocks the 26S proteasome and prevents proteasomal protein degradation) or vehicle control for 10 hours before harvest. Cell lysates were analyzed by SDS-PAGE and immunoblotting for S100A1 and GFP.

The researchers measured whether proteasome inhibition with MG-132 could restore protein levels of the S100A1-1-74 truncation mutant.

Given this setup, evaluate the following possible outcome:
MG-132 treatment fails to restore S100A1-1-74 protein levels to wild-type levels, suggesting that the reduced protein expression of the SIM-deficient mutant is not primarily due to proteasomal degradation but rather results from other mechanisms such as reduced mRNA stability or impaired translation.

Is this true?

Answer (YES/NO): NO